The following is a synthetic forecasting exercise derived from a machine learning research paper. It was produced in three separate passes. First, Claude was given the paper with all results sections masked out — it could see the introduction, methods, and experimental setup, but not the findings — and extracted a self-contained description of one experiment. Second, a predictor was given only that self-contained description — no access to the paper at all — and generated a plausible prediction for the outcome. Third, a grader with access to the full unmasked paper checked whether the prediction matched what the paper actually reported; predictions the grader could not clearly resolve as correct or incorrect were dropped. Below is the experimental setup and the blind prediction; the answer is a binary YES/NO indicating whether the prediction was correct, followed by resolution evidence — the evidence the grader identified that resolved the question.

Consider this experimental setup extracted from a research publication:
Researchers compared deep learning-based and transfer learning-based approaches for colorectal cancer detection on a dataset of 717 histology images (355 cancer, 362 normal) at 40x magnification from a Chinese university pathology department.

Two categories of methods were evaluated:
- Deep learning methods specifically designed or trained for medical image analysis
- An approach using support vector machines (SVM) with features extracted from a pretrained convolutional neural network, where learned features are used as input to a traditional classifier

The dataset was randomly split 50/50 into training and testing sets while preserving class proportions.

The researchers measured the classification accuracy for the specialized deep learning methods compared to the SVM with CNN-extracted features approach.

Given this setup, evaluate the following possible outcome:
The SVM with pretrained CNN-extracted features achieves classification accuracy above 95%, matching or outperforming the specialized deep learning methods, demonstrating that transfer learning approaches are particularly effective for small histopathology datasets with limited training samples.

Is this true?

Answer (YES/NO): NO